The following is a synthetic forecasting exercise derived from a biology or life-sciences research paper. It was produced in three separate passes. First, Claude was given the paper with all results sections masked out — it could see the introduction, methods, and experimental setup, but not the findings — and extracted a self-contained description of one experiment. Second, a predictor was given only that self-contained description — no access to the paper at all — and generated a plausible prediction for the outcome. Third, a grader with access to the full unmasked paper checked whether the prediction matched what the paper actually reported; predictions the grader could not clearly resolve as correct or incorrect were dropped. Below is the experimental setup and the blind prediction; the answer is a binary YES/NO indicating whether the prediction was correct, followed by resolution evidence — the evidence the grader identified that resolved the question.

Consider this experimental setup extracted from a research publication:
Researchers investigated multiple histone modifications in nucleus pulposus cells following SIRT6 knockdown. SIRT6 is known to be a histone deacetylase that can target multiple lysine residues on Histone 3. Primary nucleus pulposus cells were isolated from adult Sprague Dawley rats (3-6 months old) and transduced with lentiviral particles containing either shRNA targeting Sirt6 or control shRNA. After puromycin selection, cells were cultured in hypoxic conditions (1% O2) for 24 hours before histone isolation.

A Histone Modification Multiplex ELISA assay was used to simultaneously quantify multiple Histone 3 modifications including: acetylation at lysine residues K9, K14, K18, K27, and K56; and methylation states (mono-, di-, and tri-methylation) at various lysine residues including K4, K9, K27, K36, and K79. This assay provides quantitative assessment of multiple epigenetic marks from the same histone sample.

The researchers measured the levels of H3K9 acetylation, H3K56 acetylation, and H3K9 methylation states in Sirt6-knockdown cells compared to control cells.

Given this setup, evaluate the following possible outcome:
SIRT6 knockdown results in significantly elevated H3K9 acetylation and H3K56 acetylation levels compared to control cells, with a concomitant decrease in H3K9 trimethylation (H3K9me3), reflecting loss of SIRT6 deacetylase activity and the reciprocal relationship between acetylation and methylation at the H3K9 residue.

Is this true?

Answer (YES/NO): NO